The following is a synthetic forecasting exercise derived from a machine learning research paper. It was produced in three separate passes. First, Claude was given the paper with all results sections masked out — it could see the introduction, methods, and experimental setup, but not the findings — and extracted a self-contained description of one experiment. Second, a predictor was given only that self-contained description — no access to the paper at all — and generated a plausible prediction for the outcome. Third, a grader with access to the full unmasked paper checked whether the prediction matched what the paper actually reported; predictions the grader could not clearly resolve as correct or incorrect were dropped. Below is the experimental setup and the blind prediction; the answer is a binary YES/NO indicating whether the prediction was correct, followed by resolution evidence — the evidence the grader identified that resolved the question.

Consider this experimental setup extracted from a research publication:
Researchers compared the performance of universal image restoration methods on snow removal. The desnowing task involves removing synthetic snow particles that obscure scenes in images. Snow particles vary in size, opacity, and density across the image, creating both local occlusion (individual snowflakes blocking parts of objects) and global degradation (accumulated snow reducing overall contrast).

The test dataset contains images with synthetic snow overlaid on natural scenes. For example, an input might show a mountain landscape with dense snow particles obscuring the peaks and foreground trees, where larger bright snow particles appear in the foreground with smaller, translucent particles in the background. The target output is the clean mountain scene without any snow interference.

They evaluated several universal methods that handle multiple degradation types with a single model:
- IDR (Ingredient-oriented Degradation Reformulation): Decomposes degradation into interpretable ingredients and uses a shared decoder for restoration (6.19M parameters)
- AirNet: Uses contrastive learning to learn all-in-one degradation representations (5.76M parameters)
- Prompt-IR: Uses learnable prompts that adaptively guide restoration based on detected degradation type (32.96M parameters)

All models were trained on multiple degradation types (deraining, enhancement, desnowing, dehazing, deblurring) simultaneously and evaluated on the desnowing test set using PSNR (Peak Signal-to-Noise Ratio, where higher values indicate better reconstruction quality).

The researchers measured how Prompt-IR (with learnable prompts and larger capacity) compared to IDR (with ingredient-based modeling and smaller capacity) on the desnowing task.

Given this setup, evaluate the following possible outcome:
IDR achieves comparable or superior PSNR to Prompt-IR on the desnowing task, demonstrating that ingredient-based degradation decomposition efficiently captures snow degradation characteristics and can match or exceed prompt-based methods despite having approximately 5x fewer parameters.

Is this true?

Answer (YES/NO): NO